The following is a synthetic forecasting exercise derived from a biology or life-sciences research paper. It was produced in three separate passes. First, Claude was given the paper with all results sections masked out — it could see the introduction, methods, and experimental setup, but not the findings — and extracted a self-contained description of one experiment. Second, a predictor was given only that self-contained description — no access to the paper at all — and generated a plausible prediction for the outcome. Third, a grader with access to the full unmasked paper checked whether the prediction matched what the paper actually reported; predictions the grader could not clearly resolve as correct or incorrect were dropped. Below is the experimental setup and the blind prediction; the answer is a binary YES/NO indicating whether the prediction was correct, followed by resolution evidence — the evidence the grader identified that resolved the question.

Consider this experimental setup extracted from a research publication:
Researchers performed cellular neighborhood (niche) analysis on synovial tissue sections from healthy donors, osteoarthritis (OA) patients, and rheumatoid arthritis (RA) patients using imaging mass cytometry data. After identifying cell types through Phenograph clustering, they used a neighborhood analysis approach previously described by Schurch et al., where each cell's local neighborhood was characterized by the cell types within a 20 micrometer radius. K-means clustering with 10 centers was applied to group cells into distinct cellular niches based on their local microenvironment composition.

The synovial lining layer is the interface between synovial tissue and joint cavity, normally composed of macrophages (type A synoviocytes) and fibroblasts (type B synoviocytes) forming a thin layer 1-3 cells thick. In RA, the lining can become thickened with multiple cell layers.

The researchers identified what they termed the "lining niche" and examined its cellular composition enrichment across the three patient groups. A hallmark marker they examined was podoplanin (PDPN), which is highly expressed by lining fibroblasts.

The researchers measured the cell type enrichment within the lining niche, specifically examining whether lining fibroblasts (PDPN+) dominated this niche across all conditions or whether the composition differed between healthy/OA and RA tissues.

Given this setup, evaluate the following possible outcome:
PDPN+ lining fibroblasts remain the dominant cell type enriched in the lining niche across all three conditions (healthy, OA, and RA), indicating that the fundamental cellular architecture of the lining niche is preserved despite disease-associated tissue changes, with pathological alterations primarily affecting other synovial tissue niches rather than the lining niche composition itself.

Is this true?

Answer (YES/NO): NO